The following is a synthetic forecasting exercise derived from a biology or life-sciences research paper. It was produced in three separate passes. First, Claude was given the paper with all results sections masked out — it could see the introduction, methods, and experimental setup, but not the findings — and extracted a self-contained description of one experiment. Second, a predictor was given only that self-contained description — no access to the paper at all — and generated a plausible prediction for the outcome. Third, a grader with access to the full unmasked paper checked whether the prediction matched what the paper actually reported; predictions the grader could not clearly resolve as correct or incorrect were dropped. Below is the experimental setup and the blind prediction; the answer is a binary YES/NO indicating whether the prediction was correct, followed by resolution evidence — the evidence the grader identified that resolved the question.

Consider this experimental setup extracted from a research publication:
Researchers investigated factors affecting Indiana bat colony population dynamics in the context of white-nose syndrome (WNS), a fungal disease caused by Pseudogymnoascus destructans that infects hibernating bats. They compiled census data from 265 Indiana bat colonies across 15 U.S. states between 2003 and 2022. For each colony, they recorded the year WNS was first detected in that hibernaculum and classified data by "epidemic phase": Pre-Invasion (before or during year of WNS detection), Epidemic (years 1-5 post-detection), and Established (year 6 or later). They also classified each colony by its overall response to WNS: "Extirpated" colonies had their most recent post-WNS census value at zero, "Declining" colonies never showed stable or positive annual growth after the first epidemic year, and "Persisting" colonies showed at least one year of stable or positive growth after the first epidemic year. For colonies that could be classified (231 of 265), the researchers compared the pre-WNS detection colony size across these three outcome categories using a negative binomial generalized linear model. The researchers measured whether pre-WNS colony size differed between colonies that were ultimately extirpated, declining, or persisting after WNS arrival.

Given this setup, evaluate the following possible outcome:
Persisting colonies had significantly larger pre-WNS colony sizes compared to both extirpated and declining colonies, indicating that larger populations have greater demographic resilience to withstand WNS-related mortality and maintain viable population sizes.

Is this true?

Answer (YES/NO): YES